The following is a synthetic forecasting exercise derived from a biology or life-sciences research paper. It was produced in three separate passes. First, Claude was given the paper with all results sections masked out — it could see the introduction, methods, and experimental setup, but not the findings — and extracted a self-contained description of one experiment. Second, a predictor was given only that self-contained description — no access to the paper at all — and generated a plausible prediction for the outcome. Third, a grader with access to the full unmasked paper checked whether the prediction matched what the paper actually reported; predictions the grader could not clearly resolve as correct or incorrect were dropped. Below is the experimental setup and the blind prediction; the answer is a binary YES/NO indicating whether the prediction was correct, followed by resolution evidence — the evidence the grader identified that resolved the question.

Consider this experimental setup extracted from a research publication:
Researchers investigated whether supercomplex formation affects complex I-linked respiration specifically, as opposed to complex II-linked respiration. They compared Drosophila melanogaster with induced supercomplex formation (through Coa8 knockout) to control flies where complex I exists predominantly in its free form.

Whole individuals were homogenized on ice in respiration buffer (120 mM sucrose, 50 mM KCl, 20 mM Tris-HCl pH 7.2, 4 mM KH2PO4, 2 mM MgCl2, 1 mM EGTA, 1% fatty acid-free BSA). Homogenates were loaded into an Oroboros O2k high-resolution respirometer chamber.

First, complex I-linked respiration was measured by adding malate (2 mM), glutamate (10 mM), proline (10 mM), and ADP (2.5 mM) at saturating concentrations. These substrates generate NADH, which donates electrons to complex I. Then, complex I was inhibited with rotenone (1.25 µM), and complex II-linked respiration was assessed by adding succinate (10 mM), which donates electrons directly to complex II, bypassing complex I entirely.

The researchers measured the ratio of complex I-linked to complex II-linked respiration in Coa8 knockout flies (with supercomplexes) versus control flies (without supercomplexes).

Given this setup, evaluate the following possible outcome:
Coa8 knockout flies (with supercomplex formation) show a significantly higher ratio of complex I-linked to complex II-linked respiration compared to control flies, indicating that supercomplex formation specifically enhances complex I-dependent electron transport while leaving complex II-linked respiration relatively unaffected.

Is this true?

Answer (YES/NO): NO